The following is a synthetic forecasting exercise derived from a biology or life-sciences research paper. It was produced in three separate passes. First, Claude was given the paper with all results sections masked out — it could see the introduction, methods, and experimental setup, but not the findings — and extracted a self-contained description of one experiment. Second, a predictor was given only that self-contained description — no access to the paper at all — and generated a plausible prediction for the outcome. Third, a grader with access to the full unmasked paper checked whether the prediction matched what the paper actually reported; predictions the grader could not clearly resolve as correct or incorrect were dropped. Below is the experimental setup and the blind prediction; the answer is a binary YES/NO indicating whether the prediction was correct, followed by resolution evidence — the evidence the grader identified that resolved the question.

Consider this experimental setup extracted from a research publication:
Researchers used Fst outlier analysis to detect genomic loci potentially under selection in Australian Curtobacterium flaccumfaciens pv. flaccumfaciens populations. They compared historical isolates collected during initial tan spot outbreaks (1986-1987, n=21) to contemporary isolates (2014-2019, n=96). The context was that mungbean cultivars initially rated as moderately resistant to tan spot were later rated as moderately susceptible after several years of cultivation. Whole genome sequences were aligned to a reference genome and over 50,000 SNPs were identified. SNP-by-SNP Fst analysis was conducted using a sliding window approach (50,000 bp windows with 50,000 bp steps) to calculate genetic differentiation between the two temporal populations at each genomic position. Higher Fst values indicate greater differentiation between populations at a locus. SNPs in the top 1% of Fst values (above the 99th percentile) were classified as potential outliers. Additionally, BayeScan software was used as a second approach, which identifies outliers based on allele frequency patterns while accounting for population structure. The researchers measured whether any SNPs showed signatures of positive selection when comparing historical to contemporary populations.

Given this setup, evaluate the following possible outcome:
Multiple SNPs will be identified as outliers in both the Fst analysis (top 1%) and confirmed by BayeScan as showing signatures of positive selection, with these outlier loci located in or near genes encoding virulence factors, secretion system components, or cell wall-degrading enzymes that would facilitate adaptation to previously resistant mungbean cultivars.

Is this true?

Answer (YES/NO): NO